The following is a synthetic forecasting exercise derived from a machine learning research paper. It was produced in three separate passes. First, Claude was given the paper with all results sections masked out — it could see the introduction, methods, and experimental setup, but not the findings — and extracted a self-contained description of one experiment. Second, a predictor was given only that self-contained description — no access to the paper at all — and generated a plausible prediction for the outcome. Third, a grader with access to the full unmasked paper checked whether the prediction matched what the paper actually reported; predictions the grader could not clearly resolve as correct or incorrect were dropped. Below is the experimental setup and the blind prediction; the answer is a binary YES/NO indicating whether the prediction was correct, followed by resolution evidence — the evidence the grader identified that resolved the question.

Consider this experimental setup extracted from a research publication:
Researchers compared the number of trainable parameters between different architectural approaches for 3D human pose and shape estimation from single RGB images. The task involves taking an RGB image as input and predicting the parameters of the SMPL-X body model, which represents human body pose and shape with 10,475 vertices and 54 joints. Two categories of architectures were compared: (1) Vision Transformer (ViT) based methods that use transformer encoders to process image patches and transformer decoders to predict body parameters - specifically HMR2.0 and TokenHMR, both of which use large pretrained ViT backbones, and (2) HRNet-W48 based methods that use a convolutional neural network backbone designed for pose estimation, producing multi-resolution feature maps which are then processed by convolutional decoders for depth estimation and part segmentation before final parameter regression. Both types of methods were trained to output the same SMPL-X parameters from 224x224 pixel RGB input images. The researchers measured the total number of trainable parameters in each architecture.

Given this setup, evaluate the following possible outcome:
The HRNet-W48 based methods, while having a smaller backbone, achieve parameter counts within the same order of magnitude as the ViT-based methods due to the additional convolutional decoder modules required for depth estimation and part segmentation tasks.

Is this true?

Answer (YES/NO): NO